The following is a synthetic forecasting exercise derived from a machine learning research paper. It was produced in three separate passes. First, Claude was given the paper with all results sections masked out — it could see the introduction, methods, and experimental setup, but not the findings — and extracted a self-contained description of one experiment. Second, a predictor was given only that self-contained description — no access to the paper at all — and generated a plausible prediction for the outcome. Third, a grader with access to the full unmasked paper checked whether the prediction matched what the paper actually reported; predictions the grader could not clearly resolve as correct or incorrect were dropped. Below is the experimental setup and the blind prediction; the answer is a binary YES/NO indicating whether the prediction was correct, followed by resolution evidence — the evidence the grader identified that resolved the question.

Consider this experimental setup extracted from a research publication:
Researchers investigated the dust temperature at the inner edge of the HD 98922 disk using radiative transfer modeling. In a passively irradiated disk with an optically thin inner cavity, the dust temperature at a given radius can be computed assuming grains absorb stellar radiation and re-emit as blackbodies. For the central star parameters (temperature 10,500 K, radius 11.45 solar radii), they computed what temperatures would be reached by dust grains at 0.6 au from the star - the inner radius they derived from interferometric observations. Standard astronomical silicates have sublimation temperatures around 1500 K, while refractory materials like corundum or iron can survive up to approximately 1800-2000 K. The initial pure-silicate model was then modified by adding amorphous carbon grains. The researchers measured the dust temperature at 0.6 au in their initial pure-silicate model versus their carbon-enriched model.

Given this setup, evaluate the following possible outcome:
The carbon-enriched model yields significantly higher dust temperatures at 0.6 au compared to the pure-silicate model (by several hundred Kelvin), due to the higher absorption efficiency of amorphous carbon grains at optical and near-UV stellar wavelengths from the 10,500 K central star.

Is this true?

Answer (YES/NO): NO